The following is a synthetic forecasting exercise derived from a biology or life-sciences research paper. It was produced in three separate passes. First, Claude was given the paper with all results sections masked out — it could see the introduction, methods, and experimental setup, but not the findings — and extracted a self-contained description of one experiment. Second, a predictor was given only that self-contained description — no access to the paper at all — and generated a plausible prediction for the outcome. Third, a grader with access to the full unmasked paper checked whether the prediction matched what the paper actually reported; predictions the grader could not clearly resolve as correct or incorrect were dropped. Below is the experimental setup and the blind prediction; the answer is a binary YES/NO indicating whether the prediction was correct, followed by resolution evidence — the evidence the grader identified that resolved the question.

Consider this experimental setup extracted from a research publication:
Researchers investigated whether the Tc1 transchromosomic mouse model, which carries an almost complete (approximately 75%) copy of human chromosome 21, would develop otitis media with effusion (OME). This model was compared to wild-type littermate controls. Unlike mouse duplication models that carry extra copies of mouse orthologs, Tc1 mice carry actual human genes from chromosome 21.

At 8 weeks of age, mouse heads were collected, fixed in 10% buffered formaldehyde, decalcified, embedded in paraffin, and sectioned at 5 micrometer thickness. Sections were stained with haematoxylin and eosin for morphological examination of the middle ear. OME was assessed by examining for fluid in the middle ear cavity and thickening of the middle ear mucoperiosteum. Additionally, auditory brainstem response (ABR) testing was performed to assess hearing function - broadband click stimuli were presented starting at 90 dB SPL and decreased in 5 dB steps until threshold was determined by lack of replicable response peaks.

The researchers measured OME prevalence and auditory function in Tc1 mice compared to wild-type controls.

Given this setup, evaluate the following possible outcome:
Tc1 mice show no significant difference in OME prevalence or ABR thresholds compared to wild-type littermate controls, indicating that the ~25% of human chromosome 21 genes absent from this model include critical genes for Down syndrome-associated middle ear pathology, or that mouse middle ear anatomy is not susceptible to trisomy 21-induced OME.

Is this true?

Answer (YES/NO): YES